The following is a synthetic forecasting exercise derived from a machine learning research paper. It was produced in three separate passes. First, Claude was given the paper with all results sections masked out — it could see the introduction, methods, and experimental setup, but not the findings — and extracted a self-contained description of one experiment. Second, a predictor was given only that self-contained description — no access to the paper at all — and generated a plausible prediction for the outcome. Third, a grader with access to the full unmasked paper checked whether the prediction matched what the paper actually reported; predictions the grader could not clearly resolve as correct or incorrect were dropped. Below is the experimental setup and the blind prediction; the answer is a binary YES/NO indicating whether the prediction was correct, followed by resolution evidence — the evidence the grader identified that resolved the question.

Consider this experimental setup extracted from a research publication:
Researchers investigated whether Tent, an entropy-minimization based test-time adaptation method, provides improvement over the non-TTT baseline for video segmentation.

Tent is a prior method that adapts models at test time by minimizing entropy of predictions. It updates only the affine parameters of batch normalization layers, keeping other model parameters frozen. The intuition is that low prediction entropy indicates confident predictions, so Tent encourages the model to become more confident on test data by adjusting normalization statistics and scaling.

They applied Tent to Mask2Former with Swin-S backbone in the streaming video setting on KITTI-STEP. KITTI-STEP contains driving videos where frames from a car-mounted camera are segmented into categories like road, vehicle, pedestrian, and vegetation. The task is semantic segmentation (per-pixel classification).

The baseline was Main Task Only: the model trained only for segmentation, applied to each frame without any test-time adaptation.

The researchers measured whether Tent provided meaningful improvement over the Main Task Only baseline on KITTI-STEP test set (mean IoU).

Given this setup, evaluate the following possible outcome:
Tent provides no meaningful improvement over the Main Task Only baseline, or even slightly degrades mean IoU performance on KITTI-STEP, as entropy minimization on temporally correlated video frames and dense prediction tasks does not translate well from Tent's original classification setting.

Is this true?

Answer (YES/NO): YES